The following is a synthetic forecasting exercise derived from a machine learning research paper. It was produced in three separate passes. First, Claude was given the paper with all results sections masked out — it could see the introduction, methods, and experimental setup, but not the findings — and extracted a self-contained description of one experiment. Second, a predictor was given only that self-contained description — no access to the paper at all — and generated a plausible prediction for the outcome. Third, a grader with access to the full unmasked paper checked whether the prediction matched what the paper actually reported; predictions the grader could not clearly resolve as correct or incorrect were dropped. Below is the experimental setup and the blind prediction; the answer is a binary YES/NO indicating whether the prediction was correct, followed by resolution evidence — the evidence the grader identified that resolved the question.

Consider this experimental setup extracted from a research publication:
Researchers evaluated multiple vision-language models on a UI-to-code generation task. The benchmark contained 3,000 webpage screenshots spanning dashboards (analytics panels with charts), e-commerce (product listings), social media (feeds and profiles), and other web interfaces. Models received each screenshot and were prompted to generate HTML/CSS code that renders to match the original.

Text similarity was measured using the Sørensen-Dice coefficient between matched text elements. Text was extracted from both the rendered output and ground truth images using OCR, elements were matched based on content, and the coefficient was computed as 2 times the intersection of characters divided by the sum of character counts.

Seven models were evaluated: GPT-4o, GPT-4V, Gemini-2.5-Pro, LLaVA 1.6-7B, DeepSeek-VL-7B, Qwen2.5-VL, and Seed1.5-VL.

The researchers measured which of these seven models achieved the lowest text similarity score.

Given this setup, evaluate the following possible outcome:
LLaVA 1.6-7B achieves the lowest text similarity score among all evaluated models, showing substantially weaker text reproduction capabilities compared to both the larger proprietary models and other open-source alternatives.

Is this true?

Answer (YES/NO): YES